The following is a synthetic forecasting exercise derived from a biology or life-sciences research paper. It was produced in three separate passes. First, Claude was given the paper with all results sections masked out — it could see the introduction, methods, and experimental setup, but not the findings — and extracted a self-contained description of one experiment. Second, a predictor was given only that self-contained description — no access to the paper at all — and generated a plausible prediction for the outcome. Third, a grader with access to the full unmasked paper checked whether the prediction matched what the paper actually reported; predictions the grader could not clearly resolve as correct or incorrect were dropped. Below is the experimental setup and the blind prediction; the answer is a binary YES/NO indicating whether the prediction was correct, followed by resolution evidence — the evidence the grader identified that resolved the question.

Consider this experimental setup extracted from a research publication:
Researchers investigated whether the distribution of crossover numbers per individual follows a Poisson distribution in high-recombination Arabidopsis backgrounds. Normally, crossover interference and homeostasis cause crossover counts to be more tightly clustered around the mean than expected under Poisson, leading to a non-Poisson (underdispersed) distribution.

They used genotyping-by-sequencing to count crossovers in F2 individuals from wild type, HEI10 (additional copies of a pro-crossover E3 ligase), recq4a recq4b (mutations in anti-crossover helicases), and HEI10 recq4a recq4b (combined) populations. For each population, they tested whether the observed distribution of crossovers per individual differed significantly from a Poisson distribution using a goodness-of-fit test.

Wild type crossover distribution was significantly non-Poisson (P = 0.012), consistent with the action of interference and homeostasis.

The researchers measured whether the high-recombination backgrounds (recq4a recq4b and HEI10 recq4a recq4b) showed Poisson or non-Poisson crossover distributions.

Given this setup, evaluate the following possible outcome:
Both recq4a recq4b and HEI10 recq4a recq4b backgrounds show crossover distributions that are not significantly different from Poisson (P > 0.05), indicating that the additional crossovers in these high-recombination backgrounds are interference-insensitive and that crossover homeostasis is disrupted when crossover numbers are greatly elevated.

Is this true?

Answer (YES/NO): NO